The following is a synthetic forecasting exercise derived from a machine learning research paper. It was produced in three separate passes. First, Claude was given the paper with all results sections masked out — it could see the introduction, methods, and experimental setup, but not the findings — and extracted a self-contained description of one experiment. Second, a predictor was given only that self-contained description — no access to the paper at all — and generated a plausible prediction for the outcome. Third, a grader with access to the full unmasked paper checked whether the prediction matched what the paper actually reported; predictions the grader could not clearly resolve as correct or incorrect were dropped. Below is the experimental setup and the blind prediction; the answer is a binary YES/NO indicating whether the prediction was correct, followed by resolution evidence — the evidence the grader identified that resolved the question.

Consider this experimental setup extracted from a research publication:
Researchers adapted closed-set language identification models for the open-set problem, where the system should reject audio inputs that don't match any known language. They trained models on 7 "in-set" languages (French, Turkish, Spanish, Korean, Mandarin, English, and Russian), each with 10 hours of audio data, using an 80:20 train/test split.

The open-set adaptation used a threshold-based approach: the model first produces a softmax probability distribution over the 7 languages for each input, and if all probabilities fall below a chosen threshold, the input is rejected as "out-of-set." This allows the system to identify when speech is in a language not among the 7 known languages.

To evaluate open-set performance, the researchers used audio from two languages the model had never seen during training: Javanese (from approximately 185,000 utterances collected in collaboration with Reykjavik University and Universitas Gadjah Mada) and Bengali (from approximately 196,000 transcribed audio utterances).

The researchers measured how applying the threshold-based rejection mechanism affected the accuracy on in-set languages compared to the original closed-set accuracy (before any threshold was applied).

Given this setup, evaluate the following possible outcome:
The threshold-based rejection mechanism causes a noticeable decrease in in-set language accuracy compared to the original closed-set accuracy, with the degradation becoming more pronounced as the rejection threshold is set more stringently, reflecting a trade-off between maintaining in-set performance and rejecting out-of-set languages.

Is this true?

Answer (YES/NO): YES